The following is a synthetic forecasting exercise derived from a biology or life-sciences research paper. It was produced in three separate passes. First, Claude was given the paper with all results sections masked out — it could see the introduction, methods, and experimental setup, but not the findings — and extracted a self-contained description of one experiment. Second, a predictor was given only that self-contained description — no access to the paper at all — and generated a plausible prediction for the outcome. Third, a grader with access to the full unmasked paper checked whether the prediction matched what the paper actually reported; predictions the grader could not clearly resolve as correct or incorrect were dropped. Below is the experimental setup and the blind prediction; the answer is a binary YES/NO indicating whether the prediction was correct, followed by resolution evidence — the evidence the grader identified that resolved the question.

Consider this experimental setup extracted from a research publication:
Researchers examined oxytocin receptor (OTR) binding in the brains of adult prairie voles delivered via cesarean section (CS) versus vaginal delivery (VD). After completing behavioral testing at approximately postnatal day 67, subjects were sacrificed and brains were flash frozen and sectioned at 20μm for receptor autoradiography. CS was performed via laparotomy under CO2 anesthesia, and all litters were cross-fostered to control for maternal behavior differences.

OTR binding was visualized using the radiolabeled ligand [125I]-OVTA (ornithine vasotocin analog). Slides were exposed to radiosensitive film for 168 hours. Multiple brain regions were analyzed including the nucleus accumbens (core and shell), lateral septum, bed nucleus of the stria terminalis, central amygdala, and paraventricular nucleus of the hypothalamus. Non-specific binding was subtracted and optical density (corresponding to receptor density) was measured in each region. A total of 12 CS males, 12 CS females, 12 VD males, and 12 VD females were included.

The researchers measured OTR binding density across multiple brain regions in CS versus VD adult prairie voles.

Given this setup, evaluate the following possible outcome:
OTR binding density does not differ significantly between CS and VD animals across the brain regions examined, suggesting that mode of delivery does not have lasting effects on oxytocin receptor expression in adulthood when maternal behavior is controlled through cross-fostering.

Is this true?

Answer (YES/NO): NO